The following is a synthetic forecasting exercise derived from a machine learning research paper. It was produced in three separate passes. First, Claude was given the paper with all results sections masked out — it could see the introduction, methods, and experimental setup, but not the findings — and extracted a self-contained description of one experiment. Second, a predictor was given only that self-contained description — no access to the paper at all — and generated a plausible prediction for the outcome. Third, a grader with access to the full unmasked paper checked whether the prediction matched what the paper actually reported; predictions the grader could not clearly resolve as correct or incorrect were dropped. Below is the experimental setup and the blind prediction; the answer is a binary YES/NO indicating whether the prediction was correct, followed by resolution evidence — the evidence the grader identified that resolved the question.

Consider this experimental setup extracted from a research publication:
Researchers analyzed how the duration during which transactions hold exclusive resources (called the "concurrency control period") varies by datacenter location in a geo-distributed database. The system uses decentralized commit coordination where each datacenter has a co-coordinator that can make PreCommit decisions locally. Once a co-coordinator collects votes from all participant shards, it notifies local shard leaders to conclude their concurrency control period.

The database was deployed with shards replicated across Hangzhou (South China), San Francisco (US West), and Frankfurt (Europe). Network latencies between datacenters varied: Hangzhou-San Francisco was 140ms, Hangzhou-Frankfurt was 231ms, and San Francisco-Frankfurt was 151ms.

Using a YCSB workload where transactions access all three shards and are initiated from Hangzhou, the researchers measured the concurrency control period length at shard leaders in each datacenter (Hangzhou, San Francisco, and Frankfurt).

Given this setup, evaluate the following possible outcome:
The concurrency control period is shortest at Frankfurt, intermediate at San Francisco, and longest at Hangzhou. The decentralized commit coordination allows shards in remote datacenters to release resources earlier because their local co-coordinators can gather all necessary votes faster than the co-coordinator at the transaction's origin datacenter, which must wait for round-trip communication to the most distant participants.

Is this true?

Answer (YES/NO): YES